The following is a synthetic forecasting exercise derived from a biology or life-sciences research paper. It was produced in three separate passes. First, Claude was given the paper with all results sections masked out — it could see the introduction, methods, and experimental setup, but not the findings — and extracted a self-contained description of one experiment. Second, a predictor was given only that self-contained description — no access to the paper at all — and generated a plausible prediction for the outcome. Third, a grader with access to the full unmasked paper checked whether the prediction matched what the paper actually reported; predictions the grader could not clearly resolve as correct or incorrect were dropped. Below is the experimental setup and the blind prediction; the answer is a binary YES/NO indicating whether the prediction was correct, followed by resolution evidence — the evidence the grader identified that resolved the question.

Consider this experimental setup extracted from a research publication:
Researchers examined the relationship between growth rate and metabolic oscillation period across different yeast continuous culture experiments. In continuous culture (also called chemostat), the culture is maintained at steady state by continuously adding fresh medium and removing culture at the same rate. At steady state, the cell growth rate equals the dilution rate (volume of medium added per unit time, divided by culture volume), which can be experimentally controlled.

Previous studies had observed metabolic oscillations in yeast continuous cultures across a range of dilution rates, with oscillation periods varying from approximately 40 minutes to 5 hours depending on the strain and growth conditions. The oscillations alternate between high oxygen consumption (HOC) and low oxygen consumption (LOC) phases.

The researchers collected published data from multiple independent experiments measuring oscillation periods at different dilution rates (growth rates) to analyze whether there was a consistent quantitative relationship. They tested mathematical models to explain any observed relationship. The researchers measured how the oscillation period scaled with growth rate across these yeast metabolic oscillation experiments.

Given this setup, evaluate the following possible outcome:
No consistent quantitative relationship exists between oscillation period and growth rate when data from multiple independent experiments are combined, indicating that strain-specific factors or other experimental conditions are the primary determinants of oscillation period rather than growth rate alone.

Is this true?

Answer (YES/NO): NO